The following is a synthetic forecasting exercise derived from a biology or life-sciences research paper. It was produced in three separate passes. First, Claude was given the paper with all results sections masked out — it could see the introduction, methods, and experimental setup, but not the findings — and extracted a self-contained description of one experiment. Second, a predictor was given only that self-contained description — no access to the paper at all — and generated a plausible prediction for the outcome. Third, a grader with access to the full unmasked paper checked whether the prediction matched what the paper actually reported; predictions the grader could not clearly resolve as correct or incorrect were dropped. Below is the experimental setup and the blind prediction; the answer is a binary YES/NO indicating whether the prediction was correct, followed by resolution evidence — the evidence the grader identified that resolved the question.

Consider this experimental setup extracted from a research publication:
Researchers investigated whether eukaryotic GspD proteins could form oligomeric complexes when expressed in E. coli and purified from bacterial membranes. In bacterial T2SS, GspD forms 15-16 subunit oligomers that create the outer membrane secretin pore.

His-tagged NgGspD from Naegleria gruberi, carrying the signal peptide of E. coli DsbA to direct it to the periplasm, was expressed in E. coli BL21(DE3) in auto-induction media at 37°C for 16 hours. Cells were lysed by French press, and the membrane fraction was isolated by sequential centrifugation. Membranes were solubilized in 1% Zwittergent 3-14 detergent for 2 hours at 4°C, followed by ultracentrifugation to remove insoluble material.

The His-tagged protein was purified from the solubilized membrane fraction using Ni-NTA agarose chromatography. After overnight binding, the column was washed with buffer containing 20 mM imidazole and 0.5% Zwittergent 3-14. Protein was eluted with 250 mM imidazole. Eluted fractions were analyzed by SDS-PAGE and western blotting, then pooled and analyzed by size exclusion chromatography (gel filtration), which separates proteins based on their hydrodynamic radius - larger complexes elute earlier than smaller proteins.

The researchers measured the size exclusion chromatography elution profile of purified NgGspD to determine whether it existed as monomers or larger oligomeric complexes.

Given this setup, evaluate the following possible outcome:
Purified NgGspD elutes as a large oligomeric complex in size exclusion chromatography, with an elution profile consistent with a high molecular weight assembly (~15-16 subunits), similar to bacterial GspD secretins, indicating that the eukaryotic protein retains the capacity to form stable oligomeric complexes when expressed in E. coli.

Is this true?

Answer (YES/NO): NO